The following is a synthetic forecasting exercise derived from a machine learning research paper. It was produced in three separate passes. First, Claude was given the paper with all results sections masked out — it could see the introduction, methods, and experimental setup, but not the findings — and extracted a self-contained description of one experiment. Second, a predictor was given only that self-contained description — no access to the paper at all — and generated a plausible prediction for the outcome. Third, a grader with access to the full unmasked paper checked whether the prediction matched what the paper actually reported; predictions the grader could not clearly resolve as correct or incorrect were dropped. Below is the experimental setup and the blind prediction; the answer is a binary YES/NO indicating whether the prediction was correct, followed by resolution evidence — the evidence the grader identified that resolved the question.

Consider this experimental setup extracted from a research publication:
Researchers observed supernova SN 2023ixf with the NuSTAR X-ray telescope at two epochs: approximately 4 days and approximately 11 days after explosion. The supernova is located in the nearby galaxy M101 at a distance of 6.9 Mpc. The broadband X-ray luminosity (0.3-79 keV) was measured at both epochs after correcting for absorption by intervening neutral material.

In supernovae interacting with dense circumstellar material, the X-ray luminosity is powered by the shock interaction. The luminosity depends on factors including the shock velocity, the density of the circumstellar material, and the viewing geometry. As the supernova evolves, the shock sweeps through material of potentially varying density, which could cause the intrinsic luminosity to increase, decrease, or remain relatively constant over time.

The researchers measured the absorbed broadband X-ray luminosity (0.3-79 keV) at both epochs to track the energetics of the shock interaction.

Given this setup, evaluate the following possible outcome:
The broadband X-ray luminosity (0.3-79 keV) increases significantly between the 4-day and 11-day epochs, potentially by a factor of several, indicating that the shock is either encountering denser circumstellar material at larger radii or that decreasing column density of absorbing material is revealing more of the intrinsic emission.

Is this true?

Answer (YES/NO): NO